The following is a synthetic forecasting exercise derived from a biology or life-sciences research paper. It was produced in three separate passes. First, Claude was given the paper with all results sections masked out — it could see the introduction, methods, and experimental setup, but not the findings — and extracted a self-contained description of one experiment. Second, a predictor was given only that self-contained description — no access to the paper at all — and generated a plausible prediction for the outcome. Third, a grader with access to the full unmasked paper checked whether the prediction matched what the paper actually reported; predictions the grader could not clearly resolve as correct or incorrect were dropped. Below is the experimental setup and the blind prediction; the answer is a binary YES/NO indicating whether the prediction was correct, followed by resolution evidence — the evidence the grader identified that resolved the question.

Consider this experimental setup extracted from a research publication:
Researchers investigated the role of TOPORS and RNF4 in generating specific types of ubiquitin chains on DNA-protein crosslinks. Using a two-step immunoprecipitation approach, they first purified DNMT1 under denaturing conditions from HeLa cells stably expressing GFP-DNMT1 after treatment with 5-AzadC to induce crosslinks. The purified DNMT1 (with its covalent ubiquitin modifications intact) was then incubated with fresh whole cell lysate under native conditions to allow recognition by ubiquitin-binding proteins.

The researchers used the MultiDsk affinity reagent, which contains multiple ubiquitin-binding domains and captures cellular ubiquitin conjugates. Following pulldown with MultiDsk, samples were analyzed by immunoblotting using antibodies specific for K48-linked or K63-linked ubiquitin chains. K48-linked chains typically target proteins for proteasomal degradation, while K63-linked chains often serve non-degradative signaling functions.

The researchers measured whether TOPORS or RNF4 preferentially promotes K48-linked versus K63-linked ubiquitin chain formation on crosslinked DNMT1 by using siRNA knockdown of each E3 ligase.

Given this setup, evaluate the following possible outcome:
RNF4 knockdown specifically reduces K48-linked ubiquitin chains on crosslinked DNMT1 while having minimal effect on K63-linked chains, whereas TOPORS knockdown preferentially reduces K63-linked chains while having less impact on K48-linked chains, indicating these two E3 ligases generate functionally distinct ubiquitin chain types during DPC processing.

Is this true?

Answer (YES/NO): NO